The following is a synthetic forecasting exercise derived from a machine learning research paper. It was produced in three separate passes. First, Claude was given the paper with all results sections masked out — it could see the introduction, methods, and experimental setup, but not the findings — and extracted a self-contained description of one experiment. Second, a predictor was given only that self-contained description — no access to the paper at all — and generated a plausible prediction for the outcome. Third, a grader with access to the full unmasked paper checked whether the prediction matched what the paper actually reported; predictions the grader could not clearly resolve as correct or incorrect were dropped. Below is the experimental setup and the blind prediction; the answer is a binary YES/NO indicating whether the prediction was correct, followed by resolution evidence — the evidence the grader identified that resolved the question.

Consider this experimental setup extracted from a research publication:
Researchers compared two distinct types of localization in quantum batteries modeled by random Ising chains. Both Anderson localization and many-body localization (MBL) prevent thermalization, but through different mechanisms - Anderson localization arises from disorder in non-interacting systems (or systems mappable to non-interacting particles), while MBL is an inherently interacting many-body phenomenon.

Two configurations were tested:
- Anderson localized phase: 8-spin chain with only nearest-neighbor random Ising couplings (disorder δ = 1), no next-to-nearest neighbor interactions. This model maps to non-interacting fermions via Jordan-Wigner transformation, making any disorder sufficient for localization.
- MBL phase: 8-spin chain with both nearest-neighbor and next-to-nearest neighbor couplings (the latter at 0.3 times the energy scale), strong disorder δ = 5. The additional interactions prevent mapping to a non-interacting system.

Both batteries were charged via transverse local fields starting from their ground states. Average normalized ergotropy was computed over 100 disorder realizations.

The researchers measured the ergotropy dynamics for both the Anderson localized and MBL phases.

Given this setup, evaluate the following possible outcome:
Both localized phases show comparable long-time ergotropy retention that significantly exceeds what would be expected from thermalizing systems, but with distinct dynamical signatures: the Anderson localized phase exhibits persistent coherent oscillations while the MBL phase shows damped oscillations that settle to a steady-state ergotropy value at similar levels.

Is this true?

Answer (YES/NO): NO